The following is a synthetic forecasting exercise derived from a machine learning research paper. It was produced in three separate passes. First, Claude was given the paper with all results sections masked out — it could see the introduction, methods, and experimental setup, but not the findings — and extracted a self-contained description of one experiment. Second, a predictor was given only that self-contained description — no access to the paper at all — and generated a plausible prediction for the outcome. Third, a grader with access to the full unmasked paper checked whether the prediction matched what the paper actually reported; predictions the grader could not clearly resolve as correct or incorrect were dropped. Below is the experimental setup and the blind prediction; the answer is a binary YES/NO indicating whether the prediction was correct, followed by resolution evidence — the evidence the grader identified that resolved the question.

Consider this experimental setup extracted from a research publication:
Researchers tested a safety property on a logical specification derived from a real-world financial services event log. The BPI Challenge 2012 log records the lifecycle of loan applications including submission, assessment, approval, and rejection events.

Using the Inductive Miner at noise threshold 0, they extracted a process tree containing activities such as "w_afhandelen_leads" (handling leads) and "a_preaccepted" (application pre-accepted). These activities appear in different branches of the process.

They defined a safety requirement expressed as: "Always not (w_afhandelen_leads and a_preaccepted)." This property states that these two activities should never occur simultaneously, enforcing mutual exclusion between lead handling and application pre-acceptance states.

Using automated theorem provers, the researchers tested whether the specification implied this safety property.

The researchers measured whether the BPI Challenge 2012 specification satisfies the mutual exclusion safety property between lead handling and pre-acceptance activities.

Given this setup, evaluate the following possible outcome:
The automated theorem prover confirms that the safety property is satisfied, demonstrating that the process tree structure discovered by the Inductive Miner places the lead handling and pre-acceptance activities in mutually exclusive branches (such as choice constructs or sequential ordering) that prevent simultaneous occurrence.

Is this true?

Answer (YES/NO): YES